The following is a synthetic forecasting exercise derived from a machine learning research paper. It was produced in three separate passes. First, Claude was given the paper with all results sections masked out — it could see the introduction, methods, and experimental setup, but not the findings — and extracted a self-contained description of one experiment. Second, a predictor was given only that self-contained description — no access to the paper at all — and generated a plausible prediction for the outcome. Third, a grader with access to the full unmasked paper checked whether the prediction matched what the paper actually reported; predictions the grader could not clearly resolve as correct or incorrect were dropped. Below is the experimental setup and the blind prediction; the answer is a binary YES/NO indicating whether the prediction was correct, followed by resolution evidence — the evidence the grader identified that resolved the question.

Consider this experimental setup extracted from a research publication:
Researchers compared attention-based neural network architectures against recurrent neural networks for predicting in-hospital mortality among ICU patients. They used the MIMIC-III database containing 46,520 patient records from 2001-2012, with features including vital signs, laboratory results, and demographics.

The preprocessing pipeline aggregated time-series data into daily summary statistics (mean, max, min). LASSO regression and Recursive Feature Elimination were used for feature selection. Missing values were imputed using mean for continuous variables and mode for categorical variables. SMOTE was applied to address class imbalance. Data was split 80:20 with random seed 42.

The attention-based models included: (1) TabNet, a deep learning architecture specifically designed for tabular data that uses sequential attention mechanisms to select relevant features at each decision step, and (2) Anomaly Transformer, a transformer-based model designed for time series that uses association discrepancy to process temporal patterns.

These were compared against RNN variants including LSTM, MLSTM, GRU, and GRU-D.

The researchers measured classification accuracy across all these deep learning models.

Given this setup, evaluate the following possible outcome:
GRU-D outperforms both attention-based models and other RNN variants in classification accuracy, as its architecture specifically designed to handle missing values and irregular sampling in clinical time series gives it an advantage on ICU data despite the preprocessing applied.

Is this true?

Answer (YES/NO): NO